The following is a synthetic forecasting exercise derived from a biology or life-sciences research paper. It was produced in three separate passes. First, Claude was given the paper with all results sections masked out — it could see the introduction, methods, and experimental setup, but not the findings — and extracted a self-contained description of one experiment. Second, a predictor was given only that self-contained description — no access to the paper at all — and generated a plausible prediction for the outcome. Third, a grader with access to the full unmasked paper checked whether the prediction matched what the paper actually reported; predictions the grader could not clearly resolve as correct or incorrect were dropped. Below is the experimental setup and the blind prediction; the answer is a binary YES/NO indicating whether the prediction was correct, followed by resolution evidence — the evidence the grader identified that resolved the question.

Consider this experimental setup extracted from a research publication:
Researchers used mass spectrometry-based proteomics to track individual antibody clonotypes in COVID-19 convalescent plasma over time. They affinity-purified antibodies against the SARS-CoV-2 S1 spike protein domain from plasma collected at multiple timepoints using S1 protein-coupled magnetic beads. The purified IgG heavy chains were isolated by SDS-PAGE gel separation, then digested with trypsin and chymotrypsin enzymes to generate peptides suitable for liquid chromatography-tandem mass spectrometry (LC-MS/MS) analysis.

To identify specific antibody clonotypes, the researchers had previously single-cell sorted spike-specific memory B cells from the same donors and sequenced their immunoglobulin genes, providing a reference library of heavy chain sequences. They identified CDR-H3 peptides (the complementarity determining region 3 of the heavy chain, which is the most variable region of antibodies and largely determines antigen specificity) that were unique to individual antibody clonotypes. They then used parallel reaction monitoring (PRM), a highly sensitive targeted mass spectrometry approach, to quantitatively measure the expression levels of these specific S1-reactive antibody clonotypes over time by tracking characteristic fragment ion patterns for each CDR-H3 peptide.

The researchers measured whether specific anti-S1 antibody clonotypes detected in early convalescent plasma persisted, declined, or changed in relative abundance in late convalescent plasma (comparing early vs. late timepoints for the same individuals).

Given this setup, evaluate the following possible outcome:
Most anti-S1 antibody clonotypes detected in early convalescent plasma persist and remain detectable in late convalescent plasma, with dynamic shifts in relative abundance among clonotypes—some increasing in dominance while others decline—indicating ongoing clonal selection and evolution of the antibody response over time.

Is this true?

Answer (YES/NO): NO